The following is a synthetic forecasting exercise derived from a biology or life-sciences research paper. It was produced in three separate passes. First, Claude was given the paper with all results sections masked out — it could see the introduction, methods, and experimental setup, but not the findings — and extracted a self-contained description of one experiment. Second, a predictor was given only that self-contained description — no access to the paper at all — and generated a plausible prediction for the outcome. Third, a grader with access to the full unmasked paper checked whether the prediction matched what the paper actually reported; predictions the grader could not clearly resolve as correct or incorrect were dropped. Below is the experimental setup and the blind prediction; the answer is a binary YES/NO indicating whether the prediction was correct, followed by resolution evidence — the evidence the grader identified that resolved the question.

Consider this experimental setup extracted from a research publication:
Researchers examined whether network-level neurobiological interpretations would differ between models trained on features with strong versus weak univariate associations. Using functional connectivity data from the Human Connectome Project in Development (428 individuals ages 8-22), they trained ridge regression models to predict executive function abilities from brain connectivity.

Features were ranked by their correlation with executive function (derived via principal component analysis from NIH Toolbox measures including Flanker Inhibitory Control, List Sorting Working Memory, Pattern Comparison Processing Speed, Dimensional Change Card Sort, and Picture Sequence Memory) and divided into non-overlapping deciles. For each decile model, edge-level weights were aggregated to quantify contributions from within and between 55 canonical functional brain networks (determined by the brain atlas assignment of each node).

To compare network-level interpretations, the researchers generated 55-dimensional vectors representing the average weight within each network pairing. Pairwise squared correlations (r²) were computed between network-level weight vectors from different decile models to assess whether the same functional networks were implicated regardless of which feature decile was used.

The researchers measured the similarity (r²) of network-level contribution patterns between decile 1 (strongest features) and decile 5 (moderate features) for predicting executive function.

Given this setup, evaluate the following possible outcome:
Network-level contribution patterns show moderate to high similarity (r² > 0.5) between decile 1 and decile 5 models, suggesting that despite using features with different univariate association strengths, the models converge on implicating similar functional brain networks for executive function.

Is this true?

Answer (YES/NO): NO